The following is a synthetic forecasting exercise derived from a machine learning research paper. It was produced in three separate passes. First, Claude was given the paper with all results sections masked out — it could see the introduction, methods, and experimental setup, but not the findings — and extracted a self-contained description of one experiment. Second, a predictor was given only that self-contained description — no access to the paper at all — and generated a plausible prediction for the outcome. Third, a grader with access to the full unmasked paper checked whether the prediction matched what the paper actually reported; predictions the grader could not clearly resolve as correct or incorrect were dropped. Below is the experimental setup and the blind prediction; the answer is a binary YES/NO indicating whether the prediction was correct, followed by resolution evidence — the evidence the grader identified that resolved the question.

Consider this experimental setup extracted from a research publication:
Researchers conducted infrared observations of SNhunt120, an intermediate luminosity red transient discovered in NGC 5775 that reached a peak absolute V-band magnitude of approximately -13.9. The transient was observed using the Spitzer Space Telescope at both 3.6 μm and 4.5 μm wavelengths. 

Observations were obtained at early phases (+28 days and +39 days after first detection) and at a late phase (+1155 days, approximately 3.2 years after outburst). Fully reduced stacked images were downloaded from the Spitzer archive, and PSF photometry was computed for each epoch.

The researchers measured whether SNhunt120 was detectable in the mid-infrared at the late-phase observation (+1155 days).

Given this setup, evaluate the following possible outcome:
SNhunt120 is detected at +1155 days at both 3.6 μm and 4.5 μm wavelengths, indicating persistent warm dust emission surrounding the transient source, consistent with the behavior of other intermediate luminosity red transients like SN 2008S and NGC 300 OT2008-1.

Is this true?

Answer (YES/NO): YES